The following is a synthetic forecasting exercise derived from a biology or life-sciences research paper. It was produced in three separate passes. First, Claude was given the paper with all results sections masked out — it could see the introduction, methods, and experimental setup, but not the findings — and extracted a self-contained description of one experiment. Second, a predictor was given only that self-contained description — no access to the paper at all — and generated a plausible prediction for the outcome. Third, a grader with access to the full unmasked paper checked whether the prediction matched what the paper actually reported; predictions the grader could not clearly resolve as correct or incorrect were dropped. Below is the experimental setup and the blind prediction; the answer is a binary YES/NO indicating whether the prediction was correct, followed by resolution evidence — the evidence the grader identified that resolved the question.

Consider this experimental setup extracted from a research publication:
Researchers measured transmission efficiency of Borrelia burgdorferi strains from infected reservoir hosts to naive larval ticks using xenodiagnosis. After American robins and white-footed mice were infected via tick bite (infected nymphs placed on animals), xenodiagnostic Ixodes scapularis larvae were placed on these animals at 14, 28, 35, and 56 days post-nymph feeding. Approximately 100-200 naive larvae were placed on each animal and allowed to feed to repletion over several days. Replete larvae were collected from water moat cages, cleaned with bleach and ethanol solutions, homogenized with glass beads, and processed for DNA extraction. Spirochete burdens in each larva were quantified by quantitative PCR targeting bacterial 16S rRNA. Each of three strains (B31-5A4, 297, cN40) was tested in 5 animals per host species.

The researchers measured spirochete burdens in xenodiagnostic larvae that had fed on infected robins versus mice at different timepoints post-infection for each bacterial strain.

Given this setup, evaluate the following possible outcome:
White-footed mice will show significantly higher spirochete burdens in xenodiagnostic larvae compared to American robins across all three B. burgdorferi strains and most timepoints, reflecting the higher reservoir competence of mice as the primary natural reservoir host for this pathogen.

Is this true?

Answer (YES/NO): NO